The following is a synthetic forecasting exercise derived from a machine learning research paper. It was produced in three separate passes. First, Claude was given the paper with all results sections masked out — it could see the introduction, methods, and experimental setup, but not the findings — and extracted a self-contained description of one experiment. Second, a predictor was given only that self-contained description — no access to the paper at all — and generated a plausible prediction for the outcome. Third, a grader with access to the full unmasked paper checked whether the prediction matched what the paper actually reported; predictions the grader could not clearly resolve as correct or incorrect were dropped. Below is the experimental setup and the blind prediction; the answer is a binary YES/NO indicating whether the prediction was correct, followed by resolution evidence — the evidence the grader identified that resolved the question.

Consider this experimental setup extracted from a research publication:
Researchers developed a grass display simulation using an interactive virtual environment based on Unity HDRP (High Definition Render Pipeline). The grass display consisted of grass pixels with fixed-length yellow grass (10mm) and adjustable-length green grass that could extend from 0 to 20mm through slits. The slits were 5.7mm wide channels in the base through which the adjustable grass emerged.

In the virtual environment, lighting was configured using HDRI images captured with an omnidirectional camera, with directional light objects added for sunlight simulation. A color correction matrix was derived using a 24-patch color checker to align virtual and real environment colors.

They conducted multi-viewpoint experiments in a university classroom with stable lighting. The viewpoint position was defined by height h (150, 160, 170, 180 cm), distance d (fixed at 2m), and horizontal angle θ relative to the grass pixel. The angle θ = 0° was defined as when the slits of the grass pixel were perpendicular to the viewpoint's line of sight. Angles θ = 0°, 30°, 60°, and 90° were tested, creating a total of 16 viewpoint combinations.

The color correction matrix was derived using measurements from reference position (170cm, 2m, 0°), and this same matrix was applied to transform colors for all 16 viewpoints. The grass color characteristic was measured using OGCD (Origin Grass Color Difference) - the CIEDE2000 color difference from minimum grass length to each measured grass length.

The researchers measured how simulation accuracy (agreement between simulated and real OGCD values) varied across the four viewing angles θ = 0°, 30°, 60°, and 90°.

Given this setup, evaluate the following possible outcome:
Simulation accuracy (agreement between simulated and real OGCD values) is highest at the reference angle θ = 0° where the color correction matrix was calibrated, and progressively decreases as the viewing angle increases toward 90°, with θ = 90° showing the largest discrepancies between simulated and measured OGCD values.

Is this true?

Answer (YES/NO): NO